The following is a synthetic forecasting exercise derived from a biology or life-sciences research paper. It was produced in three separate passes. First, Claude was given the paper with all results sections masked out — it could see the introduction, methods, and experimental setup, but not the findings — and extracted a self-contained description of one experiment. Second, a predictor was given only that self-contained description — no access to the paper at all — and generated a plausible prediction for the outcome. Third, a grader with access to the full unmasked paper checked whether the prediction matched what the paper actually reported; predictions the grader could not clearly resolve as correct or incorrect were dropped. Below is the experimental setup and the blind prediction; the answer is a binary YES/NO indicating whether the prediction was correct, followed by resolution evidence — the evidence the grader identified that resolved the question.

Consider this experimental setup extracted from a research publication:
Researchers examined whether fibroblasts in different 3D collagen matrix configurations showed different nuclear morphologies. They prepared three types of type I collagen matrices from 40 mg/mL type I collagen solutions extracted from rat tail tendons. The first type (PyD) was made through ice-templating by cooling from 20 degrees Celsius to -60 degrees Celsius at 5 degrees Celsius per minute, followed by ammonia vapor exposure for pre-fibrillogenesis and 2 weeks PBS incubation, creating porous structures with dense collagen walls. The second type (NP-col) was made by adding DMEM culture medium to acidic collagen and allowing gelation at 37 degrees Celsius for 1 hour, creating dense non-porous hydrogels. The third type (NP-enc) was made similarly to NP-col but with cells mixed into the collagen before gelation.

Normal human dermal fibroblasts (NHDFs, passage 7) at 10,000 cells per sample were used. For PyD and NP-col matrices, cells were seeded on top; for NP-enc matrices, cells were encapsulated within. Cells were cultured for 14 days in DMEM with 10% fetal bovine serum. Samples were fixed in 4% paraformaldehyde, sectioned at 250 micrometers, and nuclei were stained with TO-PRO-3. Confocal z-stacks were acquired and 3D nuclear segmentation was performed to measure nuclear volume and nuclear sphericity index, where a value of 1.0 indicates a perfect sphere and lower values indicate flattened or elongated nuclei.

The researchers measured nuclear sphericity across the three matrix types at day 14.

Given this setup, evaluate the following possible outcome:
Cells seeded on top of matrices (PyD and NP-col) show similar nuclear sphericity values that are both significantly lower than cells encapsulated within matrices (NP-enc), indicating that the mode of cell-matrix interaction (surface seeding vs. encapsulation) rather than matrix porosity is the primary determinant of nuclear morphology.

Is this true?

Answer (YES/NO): NO